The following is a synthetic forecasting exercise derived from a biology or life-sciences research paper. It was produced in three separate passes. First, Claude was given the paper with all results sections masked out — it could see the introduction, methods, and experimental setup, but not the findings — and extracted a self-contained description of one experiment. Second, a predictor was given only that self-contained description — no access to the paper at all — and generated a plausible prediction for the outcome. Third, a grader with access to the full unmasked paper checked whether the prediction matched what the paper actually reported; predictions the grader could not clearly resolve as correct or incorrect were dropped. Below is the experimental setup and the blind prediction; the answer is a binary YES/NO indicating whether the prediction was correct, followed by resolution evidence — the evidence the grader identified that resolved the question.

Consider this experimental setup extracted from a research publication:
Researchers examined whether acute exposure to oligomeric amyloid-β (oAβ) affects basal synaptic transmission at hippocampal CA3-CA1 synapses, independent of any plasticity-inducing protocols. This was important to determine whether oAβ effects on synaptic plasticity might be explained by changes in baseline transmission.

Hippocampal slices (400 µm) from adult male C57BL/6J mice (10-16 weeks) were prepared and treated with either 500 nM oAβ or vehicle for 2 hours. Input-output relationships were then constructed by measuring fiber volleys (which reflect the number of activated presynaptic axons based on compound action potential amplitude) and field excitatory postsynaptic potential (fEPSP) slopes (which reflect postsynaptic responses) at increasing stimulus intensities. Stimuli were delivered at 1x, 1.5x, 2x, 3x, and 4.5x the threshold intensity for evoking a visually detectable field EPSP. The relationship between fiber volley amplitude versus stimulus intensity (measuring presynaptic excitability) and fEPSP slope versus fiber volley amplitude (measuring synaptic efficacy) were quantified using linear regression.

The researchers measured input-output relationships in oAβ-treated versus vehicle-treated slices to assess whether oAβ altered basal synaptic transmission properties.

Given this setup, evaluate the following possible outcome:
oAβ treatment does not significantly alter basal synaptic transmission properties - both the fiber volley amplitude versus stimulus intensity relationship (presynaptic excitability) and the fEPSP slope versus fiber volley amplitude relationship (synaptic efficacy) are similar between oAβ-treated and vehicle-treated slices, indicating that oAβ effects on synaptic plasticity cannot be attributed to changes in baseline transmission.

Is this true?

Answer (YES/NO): YES